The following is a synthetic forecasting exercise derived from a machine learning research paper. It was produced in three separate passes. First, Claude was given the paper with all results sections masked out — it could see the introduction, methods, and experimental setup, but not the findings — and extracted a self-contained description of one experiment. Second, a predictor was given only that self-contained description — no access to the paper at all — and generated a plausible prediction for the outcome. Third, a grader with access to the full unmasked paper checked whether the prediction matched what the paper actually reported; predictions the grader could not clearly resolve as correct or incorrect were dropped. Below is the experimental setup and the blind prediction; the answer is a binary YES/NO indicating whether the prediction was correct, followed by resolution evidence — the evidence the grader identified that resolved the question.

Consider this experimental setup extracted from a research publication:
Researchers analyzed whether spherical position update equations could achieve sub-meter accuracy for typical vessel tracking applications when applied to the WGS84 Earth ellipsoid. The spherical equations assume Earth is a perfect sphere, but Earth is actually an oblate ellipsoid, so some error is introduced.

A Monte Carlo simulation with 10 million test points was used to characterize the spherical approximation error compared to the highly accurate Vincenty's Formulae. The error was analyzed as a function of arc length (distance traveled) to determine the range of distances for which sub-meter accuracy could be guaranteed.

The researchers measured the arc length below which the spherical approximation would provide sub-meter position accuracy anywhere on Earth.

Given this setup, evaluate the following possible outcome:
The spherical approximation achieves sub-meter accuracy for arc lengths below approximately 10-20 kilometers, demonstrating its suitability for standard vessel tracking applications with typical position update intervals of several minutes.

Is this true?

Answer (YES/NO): NO